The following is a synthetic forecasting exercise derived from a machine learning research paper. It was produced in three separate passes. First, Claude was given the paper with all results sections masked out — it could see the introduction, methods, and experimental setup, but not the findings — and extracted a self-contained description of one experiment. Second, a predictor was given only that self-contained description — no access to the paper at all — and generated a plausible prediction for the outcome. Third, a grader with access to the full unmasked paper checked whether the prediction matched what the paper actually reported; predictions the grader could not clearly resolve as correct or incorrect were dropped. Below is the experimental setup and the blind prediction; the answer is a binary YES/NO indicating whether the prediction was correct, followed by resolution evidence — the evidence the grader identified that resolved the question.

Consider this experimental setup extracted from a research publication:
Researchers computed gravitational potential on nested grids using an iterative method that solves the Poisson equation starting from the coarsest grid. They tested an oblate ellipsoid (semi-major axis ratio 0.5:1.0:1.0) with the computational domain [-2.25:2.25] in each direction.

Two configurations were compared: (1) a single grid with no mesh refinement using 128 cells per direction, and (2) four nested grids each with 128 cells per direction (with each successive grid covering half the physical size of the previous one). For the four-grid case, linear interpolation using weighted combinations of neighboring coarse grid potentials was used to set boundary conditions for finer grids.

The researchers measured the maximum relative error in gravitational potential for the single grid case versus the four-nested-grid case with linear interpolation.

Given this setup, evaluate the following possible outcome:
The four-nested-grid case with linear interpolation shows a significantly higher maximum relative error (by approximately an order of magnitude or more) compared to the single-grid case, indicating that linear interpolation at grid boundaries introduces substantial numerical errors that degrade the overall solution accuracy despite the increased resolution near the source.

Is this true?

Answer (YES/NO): NO